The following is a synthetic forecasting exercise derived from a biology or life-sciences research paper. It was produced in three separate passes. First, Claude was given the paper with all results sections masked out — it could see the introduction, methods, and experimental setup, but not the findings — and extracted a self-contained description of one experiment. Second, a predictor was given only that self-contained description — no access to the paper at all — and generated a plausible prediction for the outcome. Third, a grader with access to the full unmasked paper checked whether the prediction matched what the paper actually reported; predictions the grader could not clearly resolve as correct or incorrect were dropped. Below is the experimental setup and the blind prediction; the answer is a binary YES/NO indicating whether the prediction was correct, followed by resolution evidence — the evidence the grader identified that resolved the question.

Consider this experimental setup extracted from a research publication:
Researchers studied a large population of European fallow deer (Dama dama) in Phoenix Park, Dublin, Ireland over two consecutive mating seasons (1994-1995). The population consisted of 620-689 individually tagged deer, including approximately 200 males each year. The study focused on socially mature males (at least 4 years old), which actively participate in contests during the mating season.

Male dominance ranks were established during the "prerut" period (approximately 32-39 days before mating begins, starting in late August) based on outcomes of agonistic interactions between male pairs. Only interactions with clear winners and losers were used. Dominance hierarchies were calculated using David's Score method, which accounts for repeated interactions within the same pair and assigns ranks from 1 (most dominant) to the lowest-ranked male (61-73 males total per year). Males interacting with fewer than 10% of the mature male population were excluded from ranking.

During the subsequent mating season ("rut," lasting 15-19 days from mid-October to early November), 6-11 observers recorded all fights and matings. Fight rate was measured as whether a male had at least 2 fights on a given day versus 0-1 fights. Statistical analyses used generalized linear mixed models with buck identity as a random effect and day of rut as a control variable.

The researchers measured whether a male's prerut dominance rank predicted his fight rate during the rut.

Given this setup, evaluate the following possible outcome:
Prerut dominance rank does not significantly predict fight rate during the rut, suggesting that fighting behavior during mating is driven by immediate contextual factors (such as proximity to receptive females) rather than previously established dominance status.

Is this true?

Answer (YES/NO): NO